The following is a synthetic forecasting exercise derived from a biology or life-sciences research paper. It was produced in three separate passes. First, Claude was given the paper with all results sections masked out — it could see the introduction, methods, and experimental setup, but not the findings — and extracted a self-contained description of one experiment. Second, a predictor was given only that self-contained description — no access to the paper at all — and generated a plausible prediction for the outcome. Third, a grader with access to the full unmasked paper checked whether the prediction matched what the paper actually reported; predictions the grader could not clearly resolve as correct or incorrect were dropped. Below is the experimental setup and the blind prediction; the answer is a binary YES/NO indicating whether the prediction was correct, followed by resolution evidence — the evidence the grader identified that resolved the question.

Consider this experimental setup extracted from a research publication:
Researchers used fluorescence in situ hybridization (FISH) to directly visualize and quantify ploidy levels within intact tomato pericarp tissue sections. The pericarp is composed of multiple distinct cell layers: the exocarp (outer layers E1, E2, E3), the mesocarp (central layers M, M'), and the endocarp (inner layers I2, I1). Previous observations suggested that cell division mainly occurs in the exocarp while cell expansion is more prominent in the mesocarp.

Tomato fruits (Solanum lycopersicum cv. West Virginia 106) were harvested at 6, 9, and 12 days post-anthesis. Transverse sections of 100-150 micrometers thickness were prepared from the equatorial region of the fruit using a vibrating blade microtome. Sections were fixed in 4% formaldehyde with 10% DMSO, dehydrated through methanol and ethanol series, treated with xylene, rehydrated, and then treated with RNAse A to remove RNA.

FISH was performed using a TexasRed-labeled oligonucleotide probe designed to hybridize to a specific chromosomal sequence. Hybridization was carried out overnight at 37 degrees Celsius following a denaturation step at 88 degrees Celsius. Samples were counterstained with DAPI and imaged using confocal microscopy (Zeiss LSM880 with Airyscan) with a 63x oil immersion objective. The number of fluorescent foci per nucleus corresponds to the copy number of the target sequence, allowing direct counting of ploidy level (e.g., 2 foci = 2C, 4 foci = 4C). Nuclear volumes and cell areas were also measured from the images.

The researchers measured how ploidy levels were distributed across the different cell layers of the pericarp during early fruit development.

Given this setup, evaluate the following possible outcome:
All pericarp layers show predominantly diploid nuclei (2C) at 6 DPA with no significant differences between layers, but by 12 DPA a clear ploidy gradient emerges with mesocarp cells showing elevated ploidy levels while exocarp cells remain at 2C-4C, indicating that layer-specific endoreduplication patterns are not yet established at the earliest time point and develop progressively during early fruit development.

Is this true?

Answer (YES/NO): NO